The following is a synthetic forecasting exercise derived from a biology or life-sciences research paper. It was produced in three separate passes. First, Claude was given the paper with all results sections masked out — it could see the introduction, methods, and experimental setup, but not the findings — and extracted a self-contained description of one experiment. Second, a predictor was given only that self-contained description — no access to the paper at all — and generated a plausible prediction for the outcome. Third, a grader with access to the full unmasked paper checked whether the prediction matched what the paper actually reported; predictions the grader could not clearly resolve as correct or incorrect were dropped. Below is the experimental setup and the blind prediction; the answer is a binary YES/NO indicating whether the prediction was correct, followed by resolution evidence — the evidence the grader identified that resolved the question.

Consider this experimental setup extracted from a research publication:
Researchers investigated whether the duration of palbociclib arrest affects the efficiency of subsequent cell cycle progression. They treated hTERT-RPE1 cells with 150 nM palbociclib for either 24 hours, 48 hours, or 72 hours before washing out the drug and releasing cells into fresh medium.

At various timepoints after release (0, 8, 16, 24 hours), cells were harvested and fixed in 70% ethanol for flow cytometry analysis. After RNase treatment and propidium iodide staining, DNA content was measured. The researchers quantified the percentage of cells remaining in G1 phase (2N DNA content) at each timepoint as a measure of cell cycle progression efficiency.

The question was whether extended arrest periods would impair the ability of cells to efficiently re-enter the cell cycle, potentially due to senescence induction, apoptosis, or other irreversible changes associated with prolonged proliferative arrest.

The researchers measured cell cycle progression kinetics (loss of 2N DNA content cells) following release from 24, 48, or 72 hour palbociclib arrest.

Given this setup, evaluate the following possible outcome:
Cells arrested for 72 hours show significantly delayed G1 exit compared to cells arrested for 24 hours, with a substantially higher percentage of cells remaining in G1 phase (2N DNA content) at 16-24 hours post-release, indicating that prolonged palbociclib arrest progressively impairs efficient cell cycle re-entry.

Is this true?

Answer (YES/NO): NO